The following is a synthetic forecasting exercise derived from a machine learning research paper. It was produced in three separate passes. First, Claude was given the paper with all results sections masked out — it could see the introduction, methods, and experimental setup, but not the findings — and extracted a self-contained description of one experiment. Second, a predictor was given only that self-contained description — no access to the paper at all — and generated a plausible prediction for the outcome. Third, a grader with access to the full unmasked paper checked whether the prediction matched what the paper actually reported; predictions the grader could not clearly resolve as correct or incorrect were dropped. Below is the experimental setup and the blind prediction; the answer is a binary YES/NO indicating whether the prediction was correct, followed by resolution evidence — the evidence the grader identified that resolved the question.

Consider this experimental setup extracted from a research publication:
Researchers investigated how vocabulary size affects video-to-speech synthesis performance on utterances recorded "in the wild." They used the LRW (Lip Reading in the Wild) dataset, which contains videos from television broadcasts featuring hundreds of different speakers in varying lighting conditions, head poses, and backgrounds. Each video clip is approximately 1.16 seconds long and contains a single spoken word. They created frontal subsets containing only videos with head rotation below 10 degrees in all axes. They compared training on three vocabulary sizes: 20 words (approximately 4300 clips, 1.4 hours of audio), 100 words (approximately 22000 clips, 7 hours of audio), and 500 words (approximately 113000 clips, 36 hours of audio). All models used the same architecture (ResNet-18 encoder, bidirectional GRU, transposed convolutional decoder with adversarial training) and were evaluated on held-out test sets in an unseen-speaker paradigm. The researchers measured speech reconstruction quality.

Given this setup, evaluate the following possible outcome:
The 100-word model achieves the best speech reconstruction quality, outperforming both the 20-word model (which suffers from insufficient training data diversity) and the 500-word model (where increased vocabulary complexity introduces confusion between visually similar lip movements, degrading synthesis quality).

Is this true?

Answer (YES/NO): NO